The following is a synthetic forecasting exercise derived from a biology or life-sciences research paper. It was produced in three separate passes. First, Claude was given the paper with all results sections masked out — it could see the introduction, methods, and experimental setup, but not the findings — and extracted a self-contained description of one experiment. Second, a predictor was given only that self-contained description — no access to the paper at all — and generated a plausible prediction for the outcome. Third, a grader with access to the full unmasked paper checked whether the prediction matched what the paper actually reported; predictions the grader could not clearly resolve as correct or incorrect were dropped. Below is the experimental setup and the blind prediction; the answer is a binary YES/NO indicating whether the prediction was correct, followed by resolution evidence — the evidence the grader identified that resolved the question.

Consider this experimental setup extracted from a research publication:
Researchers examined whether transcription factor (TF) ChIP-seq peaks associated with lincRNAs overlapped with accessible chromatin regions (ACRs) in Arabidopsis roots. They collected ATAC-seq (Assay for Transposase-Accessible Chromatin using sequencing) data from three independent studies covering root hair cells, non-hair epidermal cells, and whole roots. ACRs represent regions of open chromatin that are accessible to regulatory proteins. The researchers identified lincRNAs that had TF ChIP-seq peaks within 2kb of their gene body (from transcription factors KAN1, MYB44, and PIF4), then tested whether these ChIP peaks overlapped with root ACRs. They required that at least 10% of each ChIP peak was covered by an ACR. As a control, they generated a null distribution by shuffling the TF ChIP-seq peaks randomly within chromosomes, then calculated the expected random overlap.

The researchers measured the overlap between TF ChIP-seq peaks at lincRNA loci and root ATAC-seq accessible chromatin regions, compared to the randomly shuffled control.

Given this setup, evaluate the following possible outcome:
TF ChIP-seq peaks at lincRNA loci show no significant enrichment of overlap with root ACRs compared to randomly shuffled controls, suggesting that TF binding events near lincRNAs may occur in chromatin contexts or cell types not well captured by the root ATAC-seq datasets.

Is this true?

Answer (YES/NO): NO